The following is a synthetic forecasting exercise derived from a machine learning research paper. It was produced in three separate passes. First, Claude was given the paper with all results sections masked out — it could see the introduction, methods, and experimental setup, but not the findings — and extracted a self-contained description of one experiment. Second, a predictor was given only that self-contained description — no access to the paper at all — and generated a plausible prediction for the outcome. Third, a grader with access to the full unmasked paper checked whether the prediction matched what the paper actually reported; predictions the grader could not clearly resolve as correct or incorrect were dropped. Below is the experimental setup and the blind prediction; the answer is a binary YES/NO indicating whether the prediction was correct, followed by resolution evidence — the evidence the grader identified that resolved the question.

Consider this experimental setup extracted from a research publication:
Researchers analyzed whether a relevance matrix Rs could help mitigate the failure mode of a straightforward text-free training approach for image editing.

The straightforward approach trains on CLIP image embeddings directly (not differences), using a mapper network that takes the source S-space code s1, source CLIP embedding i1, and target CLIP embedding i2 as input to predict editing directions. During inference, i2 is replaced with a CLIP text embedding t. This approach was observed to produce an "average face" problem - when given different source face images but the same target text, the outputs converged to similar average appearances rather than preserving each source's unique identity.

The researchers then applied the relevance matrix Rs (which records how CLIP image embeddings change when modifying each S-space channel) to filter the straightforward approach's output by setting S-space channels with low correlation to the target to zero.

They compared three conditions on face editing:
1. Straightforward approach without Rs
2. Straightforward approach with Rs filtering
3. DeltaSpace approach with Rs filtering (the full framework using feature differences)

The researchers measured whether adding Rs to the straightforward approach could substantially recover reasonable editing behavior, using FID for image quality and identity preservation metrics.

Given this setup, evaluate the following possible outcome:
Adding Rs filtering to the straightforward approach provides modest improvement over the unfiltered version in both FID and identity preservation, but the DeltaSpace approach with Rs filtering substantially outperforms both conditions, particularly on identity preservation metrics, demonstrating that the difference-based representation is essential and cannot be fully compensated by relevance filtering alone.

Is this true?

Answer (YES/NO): NO